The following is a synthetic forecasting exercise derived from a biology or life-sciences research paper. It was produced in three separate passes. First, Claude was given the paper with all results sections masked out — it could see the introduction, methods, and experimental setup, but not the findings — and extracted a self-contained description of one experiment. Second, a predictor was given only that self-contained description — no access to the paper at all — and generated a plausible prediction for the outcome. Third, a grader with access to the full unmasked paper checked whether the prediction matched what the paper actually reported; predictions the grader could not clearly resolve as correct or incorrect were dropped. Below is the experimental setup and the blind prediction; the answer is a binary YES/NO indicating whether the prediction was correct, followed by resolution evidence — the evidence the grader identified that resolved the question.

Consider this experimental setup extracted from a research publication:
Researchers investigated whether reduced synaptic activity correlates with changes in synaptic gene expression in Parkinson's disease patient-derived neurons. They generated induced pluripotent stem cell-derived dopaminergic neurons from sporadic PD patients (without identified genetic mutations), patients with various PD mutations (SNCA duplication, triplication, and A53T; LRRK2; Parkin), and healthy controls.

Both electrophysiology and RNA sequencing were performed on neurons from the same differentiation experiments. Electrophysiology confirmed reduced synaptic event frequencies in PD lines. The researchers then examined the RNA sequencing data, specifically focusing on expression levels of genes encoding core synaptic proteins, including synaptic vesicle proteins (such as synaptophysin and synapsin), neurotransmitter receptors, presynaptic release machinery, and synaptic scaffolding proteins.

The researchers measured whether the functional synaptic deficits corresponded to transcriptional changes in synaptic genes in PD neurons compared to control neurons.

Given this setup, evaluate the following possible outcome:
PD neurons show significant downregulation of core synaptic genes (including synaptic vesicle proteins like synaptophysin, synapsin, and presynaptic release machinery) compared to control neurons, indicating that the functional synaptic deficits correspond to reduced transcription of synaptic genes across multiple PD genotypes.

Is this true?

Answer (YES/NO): NO